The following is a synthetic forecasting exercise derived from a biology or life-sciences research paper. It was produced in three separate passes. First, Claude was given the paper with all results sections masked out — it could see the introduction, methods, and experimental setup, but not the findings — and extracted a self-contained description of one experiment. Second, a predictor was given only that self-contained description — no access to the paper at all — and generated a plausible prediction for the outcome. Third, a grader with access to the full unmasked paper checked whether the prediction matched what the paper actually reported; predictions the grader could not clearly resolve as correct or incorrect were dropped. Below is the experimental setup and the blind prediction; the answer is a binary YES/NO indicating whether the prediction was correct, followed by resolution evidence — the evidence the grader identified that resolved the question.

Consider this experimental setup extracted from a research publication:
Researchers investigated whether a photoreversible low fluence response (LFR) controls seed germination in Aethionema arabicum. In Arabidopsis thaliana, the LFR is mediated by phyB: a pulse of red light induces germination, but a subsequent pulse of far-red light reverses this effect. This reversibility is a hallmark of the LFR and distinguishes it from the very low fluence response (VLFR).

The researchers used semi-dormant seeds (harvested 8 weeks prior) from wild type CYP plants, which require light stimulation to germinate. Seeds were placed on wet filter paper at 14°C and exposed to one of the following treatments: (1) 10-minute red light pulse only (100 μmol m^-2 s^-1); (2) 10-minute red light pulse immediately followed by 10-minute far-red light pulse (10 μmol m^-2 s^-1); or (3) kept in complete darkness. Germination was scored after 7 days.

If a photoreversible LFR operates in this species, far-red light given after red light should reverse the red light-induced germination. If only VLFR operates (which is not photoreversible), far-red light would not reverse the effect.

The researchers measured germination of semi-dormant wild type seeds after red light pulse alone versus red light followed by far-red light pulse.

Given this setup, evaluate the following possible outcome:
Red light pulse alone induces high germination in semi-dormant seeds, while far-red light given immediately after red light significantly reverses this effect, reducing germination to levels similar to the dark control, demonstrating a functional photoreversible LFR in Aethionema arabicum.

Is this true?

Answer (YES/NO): NO